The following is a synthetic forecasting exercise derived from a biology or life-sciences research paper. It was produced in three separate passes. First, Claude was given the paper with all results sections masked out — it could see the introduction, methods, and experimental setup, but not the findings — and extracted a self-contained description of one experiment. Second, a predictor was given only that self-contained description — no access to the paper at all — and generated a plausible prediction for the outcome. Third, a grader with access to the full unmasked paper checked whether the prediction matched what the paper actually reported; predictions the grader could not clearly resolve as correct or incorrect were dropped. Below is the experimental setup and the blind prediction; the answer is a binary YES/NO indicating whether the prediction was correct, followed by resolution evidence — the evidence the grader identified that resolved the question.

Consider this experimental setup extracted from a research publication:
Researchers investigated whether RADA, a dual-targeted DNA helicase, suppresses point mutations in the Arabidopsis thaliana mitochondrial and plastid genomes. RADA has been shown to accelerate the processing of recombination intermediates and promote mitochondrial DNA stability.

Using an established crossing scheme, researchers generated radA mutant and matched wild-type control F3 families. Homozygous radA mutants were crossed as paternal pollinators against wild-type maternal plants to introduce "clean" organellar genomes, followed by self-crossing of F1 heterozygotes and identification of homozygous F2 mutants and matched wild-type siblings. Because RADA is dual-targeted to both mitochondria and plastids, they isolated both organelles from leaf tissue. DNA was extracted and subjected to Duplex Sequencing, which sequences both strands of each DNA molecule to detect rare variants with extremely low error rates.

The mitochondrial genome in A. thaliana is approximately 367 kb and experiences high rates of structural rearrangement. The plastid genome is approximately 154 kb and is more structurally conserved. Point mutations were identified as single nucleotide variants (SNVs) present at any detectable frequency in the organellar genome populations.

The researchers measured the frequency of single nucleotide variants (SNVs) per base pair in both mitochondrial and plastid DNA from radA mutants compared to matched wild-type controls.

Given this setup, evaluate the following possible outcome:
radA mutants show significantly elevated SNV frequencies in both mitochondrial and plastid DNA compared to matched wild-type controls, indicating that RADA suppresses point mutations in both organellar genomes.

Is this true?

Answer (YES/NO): YES